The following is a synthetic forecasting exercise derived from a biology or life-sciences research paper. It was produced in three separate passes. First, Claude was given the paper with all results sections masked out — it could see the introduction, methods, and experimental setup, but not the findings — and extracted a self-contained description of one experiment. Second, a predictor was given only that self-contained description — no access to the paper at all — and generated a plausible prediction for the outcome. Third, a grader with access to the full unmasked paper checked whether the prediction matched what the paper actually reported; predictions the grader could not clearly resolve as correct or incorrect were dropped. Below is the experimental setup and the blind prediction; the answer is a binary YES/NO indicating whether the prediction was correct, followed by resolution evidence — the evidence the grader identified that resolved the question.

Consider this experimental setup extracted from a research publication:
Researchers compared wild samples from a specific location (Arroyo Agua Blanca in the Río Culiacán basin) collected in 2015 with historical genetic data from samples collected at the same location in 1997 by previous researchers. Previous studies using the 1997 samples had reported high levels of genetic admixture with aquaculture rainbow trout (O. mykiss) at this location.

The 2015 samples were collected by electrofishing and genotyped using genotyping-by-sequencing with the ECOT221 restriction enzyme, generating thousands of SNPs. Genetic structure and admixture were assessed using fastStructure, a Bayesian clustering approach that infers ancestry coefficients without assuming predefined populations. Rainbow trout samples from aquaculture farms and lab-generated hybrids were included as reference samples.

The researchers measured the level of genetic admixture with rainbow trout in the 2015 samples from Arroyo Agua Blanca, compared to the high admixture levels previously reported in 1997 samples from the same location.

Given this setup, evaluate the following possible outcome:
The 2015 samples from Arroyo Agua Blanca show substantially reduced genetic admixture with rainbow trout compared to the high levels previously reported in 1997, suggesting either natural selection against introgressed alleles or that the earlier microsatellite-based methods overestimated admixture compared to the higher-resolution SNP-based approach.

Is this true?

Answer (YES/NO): YES